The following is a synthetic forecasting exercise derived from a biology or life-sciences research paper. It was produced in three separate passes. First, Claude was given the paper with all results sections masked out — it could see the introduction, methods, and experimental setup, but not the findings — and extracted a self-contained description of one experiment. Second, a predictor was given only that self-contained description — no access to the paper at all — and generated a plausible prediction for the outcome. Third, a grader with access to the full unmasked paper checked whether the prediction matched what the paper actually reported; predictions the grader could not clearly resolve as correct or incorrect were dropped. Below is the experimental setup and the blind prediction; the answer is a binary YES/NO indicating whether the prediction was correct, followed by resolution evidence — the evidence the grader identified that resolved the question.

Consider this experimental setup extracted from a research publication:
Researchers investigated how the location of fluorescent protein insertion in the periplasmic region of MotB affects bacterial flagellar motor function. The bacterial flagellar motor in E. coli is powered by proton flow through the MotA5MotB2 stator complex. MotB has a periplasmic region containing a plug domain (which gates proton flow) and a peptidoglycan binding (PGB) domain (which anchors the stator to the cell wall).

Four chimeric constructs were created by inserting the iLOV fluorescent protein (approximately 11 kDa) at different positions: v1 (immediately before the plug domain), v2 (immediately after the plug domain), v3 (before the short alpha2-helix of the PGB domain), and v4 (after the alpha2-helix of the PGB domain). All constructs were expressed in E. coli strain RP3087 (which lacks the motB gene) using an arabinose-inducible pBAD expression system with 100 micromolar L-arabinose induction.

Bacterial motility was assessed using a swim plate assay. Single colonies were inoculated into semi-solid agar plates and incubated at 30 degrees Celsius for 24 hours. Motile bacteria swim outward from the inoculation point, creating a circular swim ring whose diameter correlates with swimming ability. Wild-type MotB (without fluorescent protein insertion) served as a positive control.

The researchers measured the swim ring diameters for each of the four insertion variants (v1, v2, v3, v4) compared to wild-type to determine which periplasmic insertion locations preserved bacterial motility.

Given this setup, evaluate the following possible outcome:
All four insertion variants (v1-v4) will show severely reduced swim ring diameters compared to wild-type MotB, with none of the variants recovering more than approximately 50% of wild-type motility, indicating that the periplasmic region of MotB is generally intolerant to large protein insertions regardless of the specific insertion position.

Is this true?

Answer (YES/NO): NO